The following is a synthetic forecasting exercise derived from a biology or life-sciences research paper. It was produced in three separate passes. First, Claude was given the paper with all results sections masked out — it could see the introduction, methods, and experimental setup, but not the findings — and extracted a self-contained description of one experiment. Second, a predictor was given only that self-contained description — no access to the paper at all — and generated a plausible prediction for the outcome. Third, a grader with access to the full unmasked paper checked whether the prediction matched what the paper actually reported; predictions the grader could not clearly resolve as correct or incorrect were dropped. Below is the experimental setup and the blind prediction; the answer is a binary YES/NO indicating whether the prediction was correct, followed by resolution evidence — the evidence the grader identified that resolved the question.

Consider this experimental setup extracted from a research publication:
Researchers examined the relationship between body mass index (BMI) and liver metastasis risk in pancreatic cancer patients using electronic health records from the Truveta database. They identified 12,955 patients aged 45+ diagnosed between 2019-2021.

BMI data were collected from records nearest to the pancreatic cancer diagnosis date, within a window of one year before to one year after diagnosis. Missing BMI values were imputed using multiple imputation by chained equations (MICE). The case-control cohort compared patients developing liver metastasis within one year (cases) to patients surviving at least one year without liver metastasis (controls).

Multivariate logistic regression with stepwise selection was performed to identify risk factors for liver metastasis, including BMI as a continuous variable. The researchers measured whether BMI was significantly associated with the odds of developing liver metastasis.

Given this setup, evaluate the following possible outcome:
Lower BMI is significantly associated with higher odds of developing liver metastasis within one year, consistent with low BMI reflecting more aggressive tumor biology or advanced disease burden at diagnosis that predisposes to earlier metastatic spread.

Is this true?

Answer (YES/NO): NO